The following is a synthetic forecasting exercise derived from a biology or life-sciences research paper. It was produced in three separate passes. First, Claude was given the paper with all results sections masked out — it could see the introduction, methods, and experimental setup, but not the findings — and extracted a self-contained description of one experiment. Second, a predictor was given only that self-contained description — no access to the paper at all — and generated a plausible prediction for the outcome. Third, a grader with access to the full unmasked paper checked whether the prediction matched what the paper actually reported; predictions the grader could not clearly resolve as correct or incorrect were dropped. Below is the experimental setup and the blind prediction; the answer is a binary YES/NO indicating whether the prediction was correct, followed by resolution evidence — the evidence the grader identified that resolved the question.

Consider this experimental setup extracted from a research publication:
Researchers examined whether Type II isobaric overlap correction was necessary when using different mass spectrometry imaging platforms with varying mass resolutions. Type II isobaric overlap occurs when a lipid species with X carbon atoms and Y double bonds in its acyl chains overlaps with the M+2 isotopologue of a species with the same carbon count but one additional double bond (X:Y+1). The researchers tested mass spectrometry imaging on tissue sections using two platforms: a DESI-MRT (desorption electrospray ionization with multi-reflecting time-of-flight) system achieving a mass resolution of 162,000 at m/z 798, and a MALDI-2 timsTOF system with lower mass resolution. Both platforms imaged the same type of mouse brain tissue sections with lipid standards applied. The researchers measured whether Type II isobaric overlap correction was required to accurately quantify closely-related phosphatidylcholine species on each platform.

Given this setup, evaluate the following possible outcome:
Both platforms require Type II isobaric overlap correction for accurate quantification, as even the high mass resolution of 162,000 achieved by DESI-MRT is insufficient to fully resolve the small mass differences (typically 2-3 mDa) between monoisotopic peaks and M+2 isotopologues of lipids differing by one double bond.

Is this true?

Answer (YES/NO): NO